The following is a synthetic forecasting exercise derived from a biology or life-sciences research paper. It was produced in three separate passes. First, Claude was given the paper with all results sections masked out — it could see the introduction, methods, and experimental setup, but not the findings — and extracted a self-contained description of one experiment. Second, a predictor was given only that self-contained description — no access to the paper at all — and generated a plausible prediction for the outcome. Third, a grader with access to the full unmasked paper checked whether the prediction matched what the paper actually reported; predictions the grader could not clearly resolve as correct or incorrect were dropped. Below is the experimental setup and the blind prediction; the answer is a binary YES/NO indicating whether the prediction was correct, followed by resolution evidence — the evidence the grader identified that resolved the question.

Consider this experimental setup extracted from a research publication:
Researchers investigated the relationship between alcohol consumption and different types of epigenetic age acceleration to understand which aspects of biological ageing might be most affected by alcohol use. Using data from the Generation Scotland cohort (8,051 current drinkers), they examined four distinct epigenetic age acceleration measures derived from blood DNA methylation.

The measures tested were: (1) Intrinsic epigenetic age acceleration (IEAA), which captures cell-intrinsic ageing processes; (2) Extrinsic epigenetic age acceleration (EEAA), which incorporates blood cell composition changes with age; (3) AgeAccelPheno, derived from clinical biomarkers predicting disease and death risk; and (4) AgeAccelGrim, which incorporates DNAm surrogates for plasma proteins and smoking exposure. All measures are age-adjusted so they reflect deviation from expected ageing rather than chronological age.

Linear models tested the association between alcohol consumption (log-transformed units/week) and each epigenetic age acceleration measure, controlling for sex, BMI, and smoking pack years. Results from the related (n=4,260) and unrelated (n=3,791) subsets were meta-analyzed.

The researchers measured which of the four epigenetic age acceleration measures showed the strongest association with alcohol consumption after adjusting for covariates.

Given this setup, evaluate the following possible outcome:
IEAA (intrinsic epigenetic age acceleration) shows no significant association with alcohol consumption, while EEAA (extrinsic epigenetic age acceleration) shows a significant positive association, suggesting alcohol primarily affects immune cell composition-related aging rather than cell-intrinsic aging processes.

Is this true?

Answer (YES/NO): NO